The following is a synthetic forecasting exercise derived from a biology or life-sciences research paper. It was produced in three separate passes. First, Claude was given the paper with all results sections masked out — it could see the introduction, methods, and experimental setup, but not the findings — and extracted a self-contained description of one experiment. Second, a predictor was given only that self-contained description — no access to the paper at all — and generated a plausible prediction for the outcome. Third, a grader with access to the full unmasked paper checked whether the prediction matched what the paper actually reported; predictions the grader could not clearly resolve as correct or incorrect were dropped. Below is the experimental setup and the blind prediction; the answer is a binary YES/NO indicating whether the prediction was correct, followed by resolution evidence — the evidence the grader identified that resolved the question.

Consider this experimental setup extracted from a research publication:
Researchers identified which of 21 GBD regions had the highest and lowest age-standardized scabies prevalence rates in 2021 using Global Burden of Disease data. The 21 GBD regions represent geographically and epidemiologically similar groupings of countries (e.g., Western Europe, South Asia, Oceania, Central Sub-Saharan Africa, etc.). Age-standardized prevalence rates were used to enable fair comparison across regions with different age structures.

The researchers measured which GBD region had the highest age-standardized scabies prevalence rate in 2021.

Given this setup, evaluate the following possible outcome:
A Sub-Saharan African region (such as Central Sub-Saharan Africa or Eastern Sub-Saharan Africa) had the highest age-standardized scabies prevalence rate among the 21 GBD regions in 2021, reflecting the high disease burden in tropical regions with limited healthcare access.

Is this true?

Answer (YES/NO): NO